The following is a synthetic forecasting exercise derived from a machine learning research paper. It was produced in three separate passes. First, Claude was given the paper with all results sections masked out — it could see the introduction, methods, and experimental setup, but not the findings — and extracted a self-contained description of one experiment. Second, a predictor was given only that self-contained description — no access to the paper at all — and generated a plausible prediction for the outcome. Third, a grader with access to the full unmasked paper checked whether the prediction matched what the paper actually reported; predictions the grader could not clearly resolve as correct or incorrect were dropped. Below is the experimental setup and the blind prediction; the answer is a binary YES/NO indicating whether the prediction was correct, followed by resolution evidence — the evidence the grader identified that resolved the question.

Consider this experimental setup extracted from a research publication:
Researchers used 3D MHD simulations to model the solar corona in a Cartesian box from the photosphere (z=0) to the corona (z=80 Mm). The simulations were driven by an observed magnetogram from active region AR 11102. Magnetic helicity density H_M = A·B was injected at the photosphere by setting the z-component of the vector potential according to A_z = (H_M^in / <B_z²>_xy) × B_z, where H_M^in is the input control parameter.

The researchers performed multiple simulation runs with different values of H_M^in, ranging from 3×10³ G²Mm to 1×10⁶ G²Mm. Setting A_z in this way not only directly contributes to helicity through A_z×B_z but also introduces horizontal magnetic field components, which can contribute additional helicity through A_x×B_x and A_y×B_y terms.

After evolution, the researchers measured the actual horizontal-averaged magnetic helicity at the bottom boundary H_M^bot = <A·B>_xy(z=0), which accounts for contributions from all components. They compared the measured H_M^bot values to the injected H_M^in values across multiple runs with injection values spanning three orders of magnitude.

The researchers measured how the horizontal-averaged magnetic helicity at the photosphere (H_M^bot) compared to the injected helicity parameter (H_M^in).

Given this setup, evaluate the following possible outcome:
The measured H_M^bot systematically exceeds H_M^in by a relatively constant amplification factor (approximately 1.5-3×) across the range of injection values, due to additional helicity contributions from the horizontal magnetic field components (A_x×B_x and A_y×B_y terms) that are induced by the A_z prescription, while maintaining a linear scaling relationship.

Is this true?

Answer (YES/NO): YES